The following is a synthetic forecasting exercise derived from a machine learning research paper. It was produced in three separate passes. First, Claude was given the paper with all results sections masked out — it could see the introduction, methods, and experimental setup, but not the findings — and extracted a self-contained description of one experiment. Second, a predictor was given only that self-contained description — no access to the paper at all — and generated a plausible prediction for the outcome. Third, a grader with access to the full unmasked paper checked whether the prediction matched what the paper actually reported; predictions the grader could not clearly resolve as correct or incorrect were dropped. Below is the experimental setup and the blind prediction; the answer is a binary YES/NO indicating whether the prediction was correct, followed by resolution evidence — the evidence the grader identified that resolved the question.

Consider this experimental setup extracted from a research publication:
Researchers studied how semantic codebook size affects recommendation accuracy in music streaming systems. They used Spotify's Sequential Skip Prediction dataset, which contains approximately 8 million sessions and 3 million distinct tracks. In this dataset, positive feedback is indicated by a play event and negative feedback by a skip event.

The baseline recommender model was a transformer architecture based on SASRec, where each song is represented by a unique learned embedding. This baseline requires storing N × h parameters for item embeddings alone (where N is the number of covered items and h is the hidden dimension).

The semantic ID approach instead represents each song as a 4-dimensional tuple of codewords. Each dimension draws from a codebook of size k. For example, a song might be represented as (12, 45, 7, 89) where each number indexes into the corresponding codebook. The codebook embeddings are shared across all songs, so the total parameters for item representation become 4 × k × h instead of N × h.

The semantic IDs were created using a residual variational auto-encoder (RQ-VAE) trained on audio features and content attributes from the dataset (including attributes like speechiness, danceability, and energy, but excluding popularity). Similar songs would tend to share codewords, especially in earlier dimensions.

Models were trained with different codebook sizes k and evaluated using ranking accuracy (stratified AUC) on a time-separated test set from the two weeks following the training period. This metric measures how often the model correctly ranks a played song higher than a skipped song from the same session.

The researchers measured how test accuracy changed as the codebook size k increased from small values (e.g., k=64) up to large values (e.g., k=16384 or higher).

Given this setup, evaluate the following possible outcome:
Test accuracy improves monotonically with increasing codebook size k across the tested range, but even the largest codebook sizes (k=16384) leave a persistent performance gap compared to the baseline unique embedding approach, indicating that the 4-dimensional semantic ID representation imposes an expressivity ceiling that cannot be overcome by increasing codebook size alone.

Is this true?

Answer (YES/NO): NO